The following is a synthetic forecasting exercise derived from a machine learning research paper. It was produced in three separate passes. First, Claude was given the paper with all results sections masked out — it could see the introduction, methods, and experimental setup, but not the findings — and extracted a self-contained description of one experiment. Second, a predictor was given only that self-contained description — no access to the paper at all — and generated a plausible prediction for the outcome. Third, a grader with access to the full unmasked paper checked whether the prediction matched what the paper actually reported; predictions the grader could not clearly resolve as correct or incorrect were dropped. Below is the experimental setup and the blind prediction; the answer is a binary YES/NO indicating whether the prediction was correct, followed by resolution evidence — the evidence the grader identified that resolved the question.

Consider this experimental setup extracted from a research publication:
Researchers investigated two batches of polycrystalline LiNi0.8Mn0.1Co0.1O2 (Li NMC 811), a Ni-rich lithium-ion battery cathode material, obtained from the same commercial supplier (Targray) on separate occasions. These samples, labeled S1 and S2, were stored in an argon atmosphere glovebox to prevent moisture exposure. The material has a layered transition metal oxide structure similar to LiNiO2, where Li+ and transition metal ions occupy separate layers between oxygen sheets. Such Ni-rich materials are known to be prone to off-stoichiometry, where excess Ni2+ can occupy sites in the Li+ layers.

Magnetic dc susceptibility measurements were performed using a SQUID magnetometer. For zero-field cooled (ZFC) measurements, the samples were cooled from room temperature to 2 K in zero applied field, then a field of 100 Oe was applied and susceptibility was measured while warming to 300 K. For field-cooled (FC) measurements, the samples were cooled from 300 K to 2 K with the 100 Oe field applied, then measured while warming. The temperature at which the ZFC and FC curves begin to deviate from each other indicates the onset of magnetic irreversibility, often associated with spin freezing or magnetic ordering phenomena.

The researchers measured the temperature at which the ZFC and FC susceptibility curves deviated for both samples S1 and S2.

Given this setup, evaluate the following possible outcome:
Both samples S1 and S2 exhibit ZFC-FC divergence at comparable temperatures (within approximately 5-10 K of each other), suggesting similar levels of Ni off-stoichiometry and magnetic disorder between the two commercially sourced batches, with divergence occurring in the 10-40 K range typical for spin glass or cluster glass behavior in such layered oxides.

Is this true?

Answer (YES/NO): NO